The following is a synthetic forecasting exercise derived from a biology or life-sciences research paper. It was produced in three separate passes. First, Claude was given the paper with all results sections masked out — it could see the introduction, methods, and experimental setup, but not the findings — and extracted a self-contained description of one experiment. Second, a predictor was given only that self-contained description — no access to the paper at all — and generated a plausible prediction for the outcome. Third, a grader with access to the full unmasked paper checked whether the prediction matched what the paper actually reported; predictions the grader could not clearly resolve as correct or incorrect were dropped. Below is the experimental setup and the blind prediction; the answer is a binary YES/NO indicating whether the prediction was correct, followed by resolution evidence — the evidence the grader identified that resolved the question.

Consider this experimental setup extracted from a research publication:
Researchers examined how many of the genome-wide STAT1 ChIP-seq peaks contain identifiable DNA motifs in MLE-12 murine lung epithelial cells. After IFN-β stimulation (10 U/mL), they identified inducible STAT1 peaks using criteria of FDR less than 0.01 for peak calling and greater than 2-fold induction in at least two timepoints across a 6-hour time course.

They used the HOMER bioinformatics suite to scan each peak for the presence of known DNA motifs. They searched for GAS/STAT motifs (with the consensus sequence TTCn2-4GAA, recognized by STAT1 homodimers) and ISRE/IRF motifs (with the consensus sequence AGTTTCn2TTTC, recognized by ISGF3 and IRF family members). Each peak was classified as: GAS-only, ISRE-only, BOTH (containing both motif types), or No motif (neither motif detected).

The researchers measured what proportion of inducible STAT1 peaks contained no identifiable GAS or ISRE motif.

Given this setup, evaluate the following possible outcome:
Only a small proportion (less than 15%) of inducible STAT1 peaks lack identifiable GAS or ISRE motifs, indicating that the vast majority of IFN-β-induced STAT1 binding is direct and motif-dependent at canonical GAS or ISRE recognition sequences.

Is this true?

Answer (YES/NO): YES